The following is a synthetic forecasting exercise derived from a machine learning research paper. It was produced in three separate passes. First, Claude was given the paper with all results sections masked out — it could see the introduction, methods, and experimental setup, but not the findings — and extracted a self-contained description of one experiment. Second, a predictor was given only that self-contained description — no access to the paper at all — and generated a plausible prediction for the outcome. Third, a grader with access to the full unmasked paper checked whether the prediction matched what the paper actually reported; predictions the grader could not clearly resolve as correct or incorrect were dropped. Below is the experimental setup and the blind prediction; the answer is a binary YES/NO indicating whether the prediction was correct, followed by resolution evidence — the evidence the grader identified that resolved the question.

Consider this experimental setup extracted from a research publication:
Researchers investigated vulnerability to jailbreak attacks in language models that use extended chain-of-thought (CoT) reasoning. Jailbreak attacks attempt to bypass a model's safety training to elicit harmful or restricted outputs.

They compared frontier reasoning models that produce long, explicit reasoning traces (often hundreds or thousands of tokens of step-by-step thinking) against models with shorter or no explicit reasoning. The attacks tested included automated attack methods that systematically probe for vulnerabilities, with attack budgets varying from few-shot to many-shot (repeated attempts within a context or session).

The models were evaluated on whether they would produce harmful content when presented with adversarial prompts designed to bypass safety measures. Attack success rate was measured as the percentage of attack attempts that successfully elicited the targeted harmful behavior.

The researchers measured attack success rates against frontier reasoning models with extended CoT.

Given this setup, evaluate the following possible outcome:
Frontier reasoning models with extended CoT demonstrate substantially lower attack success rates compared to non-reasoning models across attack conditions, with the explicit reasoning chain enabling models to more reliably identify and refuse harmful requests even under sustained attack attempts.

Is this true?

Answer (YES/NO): NO